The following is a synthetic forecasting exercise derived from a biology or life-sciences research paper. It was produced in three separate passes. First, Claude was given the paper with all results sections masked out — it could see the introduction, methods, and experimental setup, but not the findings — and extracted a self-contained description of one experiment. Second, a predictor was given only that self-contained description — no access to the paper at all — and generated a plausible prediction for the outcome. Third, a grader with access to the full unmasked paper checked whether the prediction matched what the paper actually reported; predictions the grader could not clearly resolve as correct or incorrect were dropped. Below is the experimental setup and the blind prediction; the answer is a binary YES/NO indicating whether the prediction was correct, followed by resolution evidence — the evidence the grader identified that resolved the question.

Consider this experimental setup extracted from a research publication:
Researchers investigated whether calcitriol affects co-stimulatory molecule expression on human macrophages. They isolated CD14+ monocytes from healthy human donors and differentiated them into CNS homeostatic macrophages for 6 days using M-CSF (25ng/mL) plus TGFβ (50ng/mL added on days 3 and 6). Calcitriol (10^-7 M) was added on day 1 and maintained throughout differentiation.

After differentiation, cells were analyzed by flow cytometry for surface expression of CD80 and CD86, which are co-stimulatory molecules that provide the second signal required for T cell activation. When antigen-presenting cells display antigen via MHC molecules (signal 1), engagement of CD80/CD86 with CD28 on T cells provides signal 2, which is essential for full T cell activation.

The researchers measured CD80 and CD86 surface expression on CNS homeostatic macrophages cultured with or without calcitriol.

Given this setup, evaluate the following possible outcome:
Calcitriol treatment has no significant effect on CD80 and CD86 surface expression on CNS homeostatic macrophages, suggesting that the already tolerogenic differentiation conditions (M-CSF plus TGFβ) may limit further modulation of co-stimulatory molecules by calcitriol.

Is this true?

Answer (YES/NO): NO